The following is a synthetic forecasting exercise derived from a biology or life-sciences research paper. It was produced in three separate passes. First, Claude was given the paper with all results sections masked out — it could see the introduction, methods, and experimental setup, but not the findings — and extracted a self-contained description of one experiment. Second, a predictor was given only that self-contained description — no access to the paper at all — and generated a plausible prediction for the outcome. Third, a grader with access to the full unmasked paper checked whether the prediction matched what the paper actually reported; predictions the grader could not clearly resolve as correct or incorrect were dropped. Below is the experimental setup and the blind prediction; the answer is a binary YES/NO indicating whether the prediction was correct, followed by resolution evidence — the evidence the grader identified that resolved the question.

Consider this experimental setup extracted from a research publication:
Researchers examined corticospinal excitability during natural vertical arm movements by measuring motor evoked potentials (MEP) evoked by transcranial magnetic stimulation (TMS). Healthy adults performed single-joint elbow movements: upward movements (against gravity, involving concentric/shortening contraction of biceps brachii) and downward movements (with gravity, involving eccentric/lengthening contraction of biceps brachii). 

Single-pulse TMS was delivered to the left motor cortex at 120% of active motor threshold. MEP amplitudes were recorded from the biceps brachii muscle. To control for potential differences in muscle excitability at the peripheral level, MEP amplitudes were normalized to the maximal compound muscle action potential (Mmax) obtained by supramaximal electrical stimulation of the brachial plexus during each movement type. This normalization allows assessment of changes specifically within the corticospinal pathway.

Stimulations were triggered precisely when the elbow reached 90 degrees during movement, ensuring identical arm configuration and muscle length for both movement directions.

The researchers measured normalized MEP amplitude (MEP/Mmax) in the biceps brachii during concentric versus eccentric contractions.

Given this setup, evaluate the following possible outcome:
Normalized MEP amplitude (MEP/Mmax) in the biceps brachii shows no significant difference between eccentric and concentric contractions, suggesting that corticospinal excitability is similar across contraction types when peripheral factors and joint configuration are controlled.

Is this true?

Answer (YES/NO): NO